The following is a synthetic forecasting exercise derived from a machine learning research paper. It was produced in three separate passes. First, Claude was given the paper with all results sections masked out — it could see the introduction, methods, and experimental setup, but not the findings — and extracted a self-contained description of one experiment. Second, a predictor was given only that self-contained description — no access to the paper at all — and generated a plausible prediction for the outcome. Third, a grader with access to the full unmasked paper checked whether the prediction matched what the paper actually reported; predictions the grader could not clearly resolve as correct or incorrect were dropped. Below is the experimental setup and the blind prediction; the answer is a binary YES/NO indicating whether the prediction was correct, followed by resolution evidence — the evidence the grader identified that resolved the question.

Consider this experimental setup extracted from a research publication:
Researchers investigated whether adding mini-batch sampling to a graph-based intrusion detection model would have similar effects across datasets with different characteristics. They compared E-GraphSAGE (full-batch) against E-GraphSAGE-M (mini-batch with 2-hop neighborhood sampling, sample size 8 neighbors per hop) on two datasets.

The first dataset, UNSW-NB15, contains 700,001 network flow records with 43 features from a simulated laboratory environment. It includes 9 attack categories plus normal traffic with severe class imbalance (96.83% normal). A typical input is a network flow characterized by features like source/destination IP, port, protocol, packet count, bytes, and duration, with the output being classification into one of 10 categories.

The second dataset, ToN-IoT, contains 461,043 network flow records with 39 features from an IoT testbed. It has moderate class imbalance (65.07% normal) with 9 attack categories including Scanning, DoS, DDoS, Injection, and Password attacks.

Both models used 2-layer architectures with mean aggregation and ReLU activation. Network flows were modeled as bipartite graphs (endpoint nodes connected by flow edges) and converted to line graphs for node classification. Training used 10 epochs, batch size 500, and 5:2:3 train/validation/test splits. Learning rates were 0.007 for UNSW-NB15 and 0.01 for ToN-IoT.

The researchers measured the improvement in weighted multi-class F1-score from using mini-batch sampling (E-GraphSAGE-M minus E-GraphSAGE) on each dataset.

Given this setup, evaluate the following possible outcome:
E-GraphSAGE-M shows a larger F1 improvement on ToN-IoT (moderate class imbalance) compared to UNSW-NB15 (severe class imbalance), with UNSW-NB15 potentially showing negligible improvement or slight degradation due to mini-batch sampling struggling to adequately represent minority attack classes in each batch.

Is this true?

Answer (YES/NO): NO